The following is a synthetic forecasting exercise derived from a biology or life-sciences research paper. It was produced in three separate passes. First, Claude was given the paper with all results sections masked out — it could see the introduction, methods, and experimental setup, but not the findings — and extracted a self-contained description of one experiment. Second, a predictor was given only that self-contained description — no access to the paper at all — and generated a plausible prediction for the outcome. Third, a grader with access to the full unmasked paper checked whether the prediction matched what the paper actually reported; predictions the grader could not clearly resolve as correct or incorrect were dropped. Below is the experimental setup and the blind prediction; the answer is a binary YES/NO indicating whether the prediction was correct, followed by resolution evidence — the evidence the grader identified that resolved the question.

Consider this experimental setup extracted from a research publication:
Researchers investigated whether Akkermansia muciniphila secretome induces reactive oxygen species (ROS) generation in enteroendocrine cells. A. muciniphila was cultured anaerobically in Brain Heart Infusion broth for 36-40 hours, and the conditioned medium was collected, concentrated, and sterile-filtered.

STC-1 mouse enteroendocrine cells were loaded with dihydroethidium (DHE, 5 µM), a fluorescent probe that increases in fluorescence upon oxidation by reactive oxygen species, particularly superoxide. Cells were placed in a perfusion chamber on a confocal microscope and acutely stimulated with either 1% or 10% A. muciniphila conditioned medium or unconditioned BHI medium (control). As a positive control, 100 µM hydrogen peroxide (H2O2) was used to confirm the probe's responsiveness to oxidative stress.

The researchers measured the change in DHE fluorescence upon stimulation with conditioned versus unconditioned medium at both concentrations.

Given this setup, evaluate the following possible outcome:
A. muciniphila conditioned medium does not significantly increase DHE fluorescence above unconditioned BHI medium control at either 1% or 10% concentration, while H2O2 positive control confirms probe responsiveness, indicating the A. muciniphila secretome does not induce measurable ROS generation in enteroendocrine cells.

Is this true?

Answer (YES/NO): NO